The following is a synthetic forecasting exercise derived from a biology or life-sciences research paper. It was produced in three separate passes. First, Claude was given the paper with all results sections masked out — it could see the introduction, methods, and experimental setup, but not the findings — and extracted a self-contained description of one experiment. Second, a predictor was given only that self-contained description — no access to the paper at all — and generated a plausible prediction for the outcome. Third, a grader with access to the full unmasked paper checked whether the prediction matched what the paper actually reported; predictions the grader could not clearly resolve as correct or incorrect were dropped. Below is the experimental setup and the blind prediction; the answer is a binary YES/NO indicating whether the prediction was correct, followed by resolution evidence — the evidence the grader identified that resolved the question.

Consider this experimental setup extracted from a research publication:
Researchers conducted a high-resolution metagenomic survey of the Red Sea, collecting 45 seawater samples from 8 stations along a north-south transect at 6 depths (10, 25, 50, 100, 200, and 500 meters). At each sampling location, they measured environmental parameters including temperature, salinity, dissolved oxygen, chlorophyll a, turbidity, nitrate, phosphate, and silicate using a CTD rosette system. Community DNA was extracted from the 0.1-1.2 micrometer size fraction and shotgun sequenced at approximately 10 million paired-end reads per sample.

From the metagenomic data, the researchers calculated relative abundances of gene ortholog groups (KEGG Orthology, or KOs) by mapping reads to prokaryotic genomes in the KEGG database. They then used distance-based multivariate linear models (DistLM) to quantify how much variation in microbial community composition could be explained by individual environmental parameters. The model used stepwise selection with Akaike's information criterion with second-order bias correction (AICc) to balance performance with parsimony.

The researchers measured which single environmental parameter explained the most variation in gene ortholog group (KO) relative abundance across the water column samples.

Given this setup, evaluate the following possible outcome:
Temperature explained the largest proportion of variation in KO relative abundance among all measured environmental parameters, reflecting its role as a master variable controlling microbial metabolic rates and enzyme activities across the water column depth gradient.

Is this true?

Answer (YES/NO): YES